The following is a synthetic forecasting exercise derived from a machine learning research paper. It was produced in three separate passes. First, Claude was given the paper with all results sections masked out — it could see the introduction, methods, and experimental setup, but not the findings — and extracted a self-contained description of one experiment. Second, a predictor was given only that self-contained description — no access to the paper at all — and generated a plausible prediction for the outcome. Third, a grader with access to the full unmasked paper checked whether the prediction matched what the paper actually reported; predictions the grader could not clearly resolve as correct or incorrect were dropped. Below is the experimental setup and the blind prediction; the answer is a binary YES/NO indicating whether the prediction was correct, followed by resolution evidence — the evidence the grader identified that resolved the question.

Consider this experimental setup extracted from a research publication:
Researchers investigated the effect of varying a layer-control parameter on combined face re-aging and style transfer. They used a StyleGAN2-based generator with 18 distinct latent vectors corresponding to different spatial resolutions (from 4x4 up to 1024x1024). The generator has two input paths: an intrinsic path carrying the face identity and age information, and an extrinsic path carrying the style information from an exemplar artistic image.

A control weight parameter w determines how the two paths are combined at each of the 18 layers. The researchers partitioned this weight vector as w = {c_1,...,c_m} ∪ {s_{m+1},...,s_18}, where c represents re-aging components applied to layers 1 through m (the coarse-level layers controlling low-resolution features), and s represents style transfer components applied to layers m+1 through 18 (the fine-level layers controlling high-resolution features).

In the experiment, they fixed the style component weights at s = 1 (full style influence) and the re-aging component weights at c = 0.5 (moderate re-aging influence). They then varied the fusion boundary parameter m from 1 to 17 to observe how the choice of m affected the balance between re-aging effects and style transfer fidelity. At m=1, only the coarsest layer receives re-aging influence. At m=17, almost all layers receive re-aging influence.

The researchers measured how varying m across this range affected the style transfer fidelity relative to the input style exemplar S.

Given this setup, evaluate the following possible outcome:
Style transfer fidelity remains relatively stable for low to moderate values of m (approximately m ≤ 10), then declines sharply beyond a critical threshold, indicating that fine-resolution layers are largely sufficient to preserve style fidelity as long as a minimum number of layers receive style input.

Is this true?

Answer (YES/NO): NO